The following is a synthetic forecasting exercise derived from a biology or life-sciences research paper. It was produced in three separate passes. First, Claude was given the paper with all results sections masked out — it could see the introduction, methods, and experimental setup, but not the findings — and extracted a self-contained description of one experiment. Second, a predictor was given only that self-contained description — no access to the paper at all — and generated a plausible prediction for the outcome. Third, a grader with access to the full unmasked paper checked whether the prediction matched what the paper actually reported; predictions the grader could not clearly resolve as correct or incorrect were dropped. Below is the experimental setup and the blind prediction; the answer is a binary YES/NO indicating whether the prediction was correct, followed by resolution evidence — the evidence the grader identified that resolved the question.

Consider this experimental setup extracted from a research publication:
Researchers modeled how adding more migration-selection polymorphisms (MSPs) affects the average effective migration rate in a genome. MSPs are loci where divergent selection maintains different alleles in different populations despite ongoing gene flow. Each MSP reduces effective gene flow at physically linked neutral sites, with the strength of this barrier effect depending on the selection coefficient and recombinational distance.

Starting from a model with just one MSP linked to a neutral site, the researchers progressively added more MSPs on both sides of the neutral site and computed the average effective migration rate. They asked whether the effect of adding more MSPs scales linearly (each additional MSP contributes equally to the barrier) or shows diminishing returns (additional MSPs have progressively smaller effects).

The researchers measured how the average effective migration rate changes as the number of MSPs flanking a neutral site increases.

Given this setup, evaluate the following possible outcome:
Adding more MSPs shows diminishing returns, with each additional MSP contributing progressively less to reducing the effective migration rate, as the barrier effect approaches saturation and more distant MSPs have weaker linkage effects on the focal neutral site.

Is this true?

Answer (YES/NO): YES